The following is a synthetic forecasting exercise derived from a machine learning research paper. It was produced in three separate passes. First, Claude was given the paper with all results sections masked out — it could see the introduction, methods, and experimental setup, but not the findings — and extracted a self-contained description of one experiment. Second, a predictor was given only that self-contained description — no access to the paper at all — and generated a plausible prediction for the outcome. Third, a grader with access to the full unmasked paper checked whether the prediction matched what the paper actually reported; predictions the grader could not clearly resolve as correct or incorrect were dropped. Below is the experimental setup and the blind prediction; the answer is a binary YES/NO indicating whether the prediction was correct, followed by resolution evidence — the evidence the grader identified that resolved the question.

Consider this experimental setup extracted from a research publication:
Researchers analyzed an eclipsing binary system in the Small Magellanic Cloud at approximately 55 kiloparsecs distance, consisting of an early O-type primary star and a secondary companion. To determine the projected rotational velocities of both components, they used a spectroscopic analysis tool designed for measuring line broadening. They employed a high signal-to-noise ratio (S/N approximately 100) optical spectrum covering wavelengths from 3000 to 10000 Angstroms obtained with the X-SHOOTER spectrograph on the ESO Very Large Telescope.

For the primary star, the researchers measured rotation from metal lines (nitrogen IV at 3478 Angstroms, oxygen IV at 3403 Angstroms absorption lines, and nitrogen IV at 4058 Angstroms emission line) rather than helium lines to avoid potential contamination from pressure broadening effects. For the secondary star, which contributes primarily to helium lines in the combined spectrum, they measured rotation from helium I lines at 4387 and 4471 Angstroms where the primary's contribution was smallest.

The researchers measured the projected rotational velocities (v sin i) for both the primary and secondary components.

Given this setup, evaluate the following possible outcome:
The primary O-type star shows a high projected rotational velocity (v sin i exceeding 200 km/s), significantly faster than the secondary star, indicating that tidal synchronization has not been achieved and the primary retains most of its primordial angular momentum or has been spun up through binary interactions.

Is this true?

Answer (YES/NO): NO